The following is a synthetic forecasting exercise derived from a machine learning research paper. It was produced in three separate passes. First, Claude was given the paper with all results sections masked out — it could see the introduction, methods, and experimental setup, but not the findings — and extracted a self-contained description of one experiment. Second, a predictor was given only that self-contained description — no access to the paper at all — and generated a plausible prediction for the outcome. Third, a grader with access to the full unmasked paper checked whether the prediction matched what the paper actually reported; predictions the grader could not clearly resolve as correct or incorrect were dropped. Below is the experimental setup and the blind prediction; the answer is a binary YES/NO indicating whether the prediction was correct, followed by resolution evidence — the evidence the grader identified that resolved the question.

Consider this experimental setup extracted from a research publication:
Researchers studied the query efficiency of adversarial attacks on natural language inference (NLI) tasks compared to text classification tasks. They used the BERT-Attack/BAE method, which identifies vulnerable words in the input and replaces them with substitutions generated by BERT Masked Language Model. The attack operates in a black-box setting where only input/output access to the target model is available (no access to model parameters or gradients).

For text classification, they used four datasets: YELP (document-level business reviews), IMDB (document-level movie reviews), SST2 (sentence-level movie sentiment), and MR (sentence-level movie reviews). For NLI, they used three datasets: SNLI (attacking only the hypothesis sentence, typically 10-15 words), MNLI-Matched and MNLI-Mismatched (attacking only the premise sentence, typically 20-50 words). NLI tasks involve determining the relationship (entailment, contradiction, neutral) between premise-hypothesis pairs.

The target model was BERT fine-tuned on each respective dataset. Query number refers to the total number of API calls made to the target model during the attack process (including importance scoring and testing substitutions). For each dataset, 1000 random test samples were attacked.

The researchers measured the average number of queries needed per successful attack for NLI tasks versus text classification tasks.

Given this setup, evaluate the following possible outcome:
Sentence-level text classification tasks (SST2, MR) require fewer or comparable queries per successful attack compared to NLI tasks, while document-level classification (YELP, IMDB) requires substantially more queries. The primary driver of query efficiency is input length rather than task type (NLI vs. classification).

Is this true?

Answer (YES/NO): NO